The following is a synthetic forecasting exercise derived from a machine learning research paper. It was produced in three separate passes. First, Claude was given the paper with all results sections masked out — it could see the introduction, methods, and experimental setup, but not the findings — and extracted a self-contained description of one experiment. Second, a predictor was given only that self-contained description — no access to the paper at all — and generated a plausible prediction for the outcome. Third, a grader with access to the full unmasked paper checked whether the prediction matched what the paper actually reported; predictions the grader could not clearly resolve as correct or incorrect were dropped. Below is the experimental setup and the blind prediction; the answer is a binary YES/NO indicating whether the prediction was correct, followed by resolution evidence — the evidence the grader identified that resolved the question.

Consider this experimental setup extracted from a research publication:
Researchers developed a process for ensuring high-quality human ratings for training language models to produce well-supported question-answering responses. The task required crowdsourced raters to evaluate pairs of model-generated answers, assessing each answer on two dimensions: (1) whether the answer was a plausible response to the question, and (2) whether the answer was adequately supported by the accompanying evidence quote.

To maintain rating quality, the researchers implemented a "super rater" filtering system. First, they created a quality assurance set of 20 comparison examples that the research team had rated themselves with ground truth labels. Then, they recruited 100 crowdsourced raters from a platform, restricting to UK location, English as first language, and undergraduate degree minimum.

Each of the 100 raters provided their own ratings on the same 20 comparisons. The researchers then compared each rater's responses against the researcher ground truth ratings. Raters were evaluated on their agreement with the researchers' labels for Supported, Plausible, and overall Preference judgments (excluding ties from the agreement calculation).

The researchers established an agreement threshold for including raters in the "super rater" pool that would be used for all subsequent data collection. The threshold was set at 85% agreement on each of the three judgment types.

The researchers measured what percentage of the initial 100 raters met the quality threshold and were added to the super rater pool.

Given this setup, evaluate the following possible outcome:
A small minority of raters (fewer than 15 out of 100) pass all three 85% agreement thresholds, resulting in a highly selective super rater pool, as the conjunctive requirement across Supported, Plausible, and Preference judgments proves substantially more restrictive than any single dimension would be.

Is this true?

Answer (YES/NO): NO